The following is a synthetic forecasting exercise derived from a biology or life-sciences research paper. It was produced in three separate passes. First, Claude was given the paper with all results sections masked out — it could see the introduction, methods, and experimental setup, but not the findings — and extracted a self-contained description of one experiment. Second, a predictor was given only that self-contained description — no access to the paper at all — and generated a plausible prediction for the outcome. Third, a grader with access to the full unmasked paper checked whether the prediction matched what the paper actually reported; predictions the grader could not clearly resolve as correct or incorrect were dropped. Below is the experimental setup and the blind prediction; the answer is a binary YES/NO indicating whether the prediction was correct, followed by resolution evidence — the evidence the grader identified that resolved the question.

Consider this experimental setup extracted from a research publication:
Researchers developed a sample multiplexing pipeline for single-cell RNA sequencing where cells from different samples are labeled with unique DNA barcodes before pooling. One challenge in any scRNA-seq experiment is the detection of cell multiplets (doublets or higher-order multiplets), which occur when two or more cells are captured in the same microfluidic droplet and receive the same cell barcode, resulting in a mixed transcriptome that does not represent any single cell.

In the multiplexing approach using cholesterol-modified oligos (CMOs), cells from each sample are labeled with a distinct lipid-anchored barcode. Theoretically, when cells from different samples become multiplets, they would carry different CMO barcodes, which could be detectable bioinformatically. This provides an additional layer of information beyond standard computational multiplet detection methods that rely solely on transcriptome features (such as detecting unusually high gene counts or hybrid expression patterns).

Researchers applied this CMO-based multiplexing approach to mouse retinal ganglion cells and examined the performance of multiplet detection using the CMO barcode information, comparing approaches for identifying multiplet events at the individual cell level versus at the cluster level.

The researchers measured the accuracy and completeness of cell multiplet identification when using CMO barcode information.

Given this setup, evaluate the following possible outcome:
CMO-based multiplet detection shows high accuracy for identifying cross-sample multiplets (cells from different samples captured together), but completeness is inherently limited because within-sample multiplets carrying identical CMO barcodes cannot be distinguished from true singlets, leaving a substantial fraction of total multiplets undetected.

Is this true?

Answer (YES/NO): YES